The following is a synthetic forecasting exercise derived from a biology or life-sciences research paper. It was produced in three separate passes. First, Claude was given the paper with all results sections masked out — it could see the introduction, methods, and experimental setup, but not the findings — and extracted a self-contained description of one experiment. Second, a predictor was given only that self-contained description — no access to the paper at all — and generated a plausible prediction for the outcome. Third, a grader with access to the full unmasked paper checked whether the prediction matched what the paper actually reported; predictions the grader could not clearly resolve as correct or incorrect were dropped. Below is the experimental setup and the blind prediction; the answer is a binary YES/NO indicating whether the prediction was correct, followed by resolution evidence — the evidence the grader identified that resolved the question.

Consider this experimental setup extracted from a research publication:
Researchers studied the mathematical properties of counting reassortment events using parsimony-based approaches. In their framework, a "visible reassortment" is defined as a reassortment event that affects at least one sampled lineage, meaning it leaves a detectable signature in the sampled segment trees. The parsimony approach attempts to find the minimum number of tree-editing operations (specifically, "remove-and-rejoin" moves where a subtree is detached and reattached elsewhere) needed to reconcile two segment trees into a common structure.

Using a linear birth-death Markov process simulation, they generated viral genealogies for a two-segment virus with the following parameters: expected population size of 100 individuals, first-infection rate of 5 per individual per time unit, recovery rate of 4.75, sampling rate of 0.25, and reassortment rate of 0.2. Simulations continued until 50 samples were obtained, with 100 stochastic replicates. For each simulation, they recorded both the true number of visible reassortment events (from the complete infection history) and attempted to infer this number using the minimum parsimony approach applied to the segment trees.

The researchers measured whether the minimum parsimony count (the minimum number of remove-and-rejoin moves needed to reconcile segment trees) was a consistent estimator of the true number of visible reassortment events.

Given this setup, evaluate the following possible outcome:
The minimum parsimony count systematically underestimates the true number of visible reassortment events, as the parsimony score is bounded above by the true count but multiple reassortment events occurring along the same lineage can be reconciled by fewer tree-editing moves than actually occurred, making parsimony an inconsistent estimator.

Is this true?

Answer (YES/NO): YES